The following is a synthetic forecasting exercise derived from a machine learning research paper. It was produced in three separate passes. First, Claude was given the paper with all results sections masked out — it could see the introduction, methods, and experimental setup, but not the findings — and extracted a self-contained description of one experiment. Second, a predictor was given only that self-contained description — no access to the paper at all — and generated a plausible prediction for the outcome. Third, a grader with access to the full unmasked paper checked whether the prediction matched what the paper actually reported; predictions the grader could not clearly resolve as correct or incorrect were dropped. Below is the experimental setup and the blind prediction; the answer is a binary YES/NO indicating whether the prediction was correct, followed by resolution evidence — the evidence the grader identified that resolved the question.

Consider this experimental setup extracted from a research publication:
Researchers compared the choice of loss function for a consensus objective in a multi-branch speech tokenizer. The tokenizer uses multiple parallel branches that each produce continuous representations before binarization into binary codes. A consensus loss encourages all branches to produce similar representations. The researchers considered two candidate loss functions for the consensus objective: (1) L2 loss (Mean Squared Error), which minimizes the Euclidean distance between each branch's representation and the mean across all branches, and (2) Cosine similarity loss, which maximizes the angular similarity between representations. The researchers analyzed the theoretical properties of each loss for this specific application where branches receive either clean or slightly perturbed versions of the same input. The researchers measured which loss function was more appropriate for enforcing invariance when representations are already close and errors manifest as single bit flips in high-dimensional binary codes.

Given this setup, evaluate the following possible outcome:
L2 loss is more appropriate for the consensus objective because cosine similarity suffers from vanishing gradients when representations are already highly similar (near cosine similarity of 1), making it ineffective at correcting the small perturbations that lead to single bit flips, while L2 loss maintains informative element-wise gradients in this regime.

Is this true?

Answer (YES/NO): YES